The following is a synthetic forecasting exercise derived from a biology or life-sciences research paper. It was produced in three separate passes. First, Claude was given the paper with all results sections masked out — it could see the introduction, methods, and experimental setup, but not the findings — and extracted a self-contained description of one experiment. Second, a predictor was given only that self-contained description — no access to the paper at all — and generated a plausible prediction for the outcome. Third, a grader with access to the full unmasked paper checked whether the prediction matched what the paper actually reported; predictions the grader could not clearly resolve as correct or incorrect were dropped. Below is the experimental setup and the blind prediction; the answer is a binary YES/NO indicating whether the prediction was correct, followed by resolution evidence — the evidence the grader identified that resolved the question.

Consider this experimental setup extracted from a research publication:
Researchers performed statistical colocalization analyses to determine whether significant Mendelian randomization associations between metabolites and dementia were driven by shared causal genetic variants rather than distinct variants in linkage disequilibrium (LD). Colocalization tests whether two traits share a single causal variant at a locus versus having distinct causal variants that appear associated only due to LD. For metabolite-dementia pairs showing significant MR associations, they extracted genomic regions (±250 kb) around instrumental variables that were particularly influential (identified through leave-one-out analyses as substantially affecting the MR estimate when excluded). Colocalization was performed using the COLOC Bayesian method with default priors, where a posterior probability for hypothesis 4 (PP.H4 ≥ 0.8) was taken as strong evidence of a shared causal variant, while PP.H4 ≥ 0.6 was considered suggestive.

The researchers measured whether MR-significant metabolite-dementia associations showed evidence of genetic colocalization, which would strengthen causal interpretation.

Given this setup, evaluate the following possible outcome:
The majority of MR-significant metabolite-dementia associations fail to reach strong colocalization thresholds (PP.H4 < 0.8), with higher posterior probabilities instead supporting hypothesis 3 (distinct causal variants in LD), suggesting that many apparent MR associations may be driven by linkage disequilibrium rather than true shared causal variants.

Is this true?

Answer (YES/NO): NO